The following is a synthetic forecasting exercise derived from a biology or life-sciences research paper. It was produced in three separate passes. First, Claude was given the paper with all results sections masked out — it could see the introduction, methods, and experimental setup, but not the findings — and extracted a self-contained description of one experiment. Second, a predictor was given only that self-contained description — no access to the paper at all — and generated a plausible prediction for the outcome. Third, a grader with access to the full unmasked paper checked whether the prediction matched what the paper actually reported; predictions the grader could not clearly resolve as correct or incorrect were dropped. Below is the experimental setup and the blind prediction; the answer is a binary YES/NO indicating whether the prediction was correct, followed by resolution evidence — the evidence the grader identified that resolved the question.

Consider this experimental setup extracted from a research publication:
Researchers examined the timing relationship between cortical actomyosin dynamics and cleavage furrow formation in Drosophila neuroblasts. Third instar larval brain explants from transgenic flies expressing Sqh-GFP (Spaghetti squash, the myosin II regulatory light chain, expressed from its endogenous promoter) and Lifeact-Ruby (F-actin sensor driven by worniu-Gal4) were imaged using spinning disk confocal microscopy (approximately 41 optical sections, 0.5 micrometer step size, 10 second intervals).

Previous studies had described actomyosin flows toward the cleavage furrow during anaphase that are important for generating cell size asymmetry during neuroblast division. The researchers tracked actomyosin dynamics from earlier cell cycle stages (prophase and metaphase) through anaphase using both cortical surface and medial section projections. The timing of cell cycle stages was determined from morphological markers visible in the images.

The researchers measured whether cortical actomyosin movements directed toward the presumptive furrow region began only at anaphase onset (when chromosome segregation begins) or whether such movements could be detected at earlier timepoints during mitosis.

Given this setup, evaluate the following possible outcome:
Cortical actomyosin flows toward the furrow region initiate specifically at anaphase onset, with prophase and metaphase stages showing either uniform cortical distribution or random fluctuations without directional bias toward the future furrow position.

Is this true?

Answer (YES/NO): NO